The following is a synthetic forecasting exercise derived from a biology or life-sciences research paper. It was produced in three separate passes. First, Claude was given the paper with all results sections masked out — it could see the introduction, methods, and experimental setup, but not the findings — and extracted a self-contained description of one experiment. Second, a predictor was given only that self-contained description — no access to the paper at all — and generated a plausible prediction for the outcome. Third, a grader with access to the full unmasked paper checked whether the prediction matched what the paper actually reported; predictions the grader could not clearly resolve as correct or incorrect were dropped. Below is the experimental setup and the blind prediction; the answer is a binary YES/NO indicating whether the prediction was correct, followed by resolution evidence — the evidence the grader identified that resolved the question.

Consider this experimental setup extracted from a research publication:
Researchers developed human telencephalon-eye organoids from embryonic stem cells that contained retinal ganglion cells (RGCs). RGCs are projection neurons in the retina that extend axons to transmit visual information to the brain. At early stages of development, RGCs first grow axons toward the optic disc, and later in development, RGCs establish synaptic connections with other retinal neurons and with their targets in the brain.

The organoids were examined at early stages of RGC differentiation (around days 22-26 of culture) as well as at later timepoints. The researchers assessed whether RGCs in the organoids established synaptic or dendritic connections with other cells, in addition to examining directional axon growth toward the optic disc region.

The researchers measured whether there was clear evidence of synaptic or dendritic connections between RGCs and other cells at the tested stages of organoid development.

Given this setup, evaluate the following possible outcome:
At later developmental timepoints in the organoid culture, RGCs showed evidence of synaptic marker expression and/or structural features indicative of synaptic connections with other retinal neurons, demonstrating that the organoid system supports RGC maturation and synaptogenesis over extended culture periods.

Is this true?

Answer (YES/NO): NO